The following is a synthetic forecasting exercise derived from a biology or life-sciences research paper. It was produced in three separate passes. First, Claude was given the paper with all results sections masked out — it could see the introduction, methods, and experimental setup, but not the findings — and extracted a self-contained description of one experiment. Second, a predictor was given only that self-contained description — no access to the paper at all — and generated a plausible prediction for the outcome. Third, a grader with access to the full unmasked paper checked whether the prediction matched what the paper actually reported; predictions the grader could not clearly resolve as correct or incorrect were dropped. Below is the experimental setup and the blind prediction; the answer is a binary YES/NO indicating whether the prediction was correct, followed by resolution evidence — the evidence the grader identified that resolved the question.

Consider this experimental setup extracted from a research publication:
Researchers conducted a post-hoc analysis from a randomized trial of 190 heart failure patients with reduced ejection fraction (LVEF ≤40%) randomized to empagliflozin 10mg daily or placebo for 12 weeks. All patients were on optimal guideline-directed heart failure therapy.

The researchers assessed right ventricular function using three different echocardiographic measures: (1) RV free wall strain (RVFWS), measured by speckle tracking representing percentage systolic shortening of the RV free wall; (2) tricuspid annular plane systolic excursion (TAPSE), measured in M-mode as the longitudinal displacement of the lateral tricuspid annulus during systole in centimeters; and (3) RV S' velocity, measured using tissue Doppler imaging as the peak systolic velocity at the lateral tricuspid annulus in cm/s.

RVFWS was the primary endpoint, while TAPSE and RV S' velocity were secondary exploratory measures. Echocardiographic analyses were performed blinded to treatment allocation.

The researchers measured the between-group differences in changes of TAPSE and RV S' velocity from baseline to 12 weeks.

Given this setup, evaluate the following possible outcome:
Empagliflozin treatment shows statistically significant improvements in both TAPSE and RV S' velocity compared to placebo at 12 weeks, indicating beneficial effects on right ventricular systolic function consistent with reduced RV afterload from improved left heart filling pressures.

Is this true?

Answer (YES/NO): NO